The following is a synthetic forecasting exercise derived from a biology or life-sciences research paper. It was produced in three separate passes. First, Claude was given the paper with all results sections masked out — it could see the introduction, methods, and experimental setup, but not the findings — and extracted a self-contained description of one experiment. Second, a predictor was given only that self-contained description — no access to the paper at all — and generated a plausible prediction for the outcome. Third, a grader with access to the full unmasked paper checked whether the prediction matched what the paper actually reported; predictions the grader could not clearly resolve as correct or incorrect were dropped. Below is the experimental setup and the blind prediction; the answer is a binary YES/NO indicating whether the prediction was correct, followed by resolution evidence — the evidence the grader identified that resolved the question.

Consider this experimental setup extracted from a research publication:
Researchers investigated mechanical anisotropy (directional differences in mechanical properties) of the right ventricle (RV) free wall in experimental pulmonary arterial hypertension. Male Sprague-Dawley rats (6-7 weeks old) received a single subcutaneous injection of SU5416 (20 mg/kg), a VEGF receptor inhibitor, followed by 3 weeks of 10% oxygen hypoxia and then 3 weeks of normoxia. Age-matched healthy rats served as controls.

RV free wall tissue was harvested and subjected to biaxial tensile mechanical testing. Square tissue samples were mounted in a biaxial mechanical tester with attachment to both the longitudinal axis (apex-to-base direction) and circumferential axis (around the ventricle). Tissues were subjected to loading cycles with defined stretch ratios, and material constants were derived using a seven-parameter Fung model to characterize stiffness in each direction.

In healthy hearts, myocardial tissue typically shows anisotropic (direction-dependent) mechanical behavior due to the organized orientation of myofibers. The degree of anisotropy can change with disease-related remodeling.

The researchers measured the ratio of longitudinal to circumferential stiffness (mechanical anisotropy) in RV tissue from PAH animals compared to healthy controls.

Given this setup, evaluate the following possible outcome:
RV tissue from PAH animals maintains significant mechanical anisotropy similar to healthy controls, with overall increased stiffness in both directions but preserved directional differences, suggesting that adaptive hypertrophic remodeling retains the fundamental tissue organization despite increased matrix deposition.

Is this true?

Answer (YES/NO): NO